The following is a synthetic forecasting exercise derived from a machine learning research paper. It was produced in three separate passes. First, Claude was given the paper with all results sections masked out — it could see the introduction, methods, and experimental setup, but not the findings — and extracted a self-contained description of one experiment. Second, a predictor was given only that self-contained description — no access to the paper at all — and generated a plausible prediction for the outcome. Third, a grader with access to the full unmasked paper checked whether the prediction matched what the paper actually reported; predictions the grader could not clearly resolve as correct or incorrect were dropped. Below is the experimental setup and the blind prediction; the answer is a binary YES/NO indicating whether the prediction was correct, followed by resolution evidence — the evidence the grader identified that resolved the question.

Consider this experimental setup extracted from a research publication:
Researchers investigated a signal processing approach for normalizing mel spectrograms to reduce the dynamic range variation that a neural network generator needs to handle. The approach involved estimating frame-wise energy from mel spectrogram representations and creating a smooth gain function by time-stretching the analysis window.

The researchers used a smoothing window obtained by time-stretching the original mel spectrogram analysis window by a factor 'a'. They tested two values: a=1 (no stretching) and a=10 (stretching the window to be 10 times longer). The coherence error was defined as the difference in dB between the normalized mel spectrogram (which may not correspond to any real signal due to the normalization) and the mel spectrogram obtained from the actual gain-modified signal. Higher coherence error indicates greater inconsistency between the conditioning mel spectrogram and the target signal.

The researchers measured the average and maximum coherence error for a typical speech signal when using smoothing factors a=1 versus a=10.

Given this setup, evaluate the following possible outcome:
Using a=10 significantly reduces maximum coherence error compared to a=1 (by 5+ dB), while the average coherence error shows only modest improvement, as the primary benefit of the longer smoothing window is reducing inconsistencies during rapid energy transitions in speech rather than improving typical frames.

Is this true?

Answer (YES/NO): YES